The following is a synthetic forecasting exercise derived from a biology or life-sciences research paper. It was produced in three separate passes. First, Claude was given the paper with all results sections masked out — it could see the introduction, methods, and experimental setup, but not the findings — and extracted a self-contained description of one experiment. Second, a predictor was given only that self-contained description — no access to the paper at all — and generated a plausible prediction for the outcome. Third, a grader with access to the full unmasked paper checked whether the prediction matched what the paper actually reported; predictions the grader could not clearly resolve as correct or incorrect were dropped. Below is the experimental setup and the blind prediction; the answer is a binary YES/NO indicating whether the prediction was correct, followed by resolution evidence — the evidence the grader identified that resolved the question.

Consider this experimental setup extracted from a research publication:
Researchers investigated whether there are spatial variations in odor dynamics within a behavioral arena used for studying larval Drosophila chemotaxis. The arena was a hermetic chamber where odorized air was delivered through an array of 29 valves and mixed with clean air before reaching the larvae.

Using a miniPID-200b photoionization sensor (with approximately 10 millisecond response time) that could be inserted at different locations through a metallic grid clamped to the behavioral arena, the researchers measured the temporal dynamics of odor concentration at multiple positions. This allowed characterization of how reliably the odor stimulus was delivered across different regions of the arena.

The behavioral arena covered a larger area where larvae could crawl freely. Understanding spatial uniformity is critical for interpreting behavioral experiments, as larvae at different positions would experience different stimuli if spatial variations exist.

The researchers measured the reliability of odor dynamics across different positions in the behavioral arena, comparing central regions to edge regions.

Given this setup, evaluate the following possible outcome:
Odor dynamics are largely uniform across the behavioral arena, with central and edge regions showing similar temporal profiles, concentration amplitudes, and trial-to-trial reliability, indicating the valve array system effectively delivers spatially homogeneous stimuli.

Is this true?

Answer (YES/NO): NO